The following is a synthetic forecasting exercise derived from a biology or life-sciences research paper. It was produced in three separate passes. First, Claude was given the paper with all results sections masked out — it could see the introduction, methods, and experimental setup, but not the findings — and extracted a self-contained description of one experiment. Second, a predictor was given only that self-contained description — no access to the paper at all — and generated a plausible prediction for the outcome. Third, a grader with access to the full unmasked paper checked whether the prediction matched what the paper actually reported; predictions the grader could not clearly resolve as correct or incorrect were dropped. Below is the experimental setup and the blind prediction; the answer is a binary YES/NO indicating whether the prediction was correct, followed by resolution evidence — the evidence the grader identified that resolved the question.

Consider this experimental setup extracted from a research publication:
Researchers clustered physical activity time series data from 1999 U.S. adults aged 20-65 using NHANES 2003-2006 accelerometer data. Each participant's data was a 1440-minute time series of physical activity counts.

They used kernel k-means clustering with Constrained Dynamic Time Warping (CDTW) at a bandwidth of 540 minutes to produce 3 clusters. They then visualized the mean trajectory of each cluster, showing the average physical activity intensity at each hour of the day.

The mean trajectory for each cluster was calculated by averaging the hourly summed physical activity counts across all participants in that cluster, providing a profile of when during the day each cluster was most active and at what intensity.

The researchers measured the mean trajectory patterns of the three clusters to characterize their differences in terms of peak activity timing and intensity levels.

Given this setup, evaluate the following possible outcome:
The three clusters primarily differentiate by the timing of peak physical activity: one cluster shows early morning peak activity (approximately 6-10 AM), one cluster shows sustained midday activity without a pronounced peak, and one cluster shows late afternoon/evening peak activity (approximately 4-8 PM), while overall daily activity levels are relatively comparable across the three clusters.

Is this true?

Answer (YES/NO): NO